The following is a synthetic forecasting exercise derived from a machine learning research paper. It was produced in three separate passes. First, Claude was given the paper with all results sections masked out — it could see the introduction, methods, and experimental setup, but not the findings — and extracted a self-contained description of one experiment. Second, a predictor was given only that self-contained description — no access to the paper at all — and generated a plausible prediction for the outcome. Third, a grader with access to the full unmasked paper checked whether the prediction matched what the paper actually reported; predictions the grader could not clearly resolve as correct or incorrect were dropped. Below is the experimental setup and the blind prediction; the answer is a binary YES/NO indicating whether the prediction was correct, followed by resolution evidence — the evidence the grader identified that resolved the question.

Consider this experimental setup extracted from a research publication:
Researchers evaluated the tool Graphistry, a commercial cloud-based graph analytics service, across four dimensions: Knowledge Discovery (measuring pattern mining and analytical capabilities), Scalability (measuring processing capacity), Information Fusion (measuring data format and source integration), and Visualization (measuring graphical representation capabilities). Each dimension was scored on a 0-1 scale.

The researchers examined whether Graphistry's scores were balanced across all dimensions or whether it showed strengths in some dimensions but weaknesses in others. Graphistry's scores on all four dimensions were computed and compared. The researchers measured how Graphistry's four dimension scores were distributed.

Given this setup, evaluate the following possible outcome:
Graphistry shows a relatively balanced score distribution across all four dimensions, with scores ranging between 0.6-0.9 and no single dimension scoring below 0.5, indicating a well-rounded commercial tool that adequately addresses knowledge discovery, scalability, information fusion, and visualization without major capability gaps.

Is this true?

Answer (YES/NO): NO